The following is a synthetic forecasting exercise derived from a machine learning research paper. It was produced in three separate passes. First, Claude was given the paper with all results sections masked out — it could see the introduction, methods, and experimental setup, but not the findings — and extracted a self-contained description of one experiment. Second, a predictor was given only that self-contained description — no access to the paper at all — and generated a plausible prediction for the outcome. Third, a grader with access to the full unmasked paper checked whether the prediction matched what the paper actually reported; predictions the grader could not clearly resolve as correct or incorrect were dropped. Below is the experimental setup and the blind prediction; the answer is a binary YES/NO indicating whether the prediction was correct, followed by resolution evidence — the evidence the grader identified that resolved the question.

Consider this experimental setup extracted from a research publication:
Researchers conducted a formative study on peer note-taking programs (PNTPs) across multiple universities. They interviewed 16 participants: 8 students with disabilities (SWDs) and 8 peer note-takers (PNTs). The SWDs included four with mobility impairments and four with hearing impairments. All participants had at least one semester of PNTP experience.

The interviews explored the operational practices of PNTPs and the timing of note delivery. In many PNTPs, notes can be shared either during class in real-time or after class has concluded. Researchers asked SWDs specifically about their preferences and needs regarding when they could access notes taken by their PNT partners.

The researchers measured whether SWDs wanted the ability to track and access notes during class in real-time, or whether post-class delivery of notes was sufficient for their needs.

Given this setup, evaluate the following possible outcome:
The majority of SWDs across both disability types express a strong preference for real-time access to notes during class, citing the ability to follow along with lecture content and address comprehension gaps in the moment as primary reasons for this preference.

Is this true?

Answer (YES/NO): YES